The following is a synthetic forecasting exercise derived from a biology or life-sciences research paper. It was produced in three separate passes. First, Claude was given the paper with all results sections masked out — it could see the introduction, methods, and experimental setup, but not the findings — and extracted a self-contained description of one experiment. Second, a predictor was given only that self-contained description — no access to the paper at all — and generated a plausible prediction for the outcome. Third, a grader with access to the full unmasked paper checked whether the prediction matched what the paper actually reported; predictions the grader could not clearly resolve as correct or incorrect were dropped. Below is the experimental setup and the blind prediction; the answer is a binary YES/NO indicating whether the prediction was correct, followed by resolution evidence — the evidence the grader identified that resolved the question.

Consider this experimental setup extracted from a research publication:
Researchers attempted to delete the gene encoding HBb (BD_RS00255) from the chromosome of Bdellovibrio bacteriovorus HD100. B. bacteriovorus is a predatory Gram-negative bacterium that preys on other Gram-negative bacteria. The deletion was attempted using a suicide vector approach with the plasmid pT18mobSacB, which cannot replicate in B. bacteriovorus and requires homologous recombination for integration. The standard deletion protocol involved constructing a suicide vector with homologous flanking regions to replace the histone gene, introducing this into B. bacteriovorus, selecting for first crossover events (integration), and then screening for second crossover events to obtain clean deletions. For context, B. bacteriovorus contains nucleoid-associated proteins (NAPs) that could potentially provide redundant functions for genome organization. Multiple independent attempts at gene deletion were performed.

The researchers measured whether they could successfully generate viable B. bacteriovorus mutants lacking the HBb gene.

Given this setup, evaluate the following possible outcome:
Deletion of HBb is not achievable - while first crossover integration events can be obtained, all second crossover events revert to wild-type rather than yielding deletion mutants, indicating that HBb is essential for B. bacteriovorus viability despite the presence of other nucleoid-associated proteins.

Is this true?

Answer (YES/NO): YES